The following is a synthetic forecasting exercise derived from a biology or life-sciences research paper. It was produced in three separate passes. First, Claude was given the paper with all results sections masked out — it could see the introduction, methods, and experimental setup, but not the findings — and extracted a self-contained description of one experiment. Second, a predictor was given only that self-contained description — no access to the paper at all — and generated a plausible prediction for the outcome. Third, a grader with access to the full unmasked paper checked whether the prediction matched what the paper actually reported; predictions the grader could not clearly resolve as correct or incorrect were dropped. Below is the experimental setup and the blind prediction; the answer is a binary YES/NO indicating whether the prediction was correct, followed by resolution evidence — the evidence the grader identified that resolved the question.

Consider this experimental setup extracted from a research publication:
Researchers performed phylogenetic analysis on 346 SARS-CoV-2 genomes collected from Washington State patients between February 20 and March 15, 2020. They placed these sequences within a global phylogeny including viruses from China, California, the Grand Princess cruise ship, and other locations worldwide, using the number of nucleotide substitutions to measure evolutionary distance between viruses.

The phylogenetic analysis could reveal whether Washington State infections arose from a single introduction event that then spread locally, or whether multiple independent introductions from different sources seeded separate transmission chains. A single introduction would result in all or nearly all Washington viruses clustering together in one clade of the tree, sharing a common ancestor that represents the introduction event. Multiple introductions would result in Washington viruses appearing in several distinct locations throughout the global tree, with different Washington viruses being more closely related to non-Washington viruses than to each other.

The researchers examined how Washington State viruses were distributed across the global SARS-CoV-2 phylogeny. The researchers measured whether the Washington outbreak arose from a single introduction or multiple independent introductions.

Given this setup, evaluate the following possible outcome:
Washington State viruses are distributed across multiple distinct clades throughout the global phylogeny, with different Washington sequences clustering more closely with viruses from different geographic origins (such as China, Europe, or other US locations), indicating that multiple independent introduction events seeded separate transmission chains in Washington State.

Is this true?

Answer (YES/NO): NO